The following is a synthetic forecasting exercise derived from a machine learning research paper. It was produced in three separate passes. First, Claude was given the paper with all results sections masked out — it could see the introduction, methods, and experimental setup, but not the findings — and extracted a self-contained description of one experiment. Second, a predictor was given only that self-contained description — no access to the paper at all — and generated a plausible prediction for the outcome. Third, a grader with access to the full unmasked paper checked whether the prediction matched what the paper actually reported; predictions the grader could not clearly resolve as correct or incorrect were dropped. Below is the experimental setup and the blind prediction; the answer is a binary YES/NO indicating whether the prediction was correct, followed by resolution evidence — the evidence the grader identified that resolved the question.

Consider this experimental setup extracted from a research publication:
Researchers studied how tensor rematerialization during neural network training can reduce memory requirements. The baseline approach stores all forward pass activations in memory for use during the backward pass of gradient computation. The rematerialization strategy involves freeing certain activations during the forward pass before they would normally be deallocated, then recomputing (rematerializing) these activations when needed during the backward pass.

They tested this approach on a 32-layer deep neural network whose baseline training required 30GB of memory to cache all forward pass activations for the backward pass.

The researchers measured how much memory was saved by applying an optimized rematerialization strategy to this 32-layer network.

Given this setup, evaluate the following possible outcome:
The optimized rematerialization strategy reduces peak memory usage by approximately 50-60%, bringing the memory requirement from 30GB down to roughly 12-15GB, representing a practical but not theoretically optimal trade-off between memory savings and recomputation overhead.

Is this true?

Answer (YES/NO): NO